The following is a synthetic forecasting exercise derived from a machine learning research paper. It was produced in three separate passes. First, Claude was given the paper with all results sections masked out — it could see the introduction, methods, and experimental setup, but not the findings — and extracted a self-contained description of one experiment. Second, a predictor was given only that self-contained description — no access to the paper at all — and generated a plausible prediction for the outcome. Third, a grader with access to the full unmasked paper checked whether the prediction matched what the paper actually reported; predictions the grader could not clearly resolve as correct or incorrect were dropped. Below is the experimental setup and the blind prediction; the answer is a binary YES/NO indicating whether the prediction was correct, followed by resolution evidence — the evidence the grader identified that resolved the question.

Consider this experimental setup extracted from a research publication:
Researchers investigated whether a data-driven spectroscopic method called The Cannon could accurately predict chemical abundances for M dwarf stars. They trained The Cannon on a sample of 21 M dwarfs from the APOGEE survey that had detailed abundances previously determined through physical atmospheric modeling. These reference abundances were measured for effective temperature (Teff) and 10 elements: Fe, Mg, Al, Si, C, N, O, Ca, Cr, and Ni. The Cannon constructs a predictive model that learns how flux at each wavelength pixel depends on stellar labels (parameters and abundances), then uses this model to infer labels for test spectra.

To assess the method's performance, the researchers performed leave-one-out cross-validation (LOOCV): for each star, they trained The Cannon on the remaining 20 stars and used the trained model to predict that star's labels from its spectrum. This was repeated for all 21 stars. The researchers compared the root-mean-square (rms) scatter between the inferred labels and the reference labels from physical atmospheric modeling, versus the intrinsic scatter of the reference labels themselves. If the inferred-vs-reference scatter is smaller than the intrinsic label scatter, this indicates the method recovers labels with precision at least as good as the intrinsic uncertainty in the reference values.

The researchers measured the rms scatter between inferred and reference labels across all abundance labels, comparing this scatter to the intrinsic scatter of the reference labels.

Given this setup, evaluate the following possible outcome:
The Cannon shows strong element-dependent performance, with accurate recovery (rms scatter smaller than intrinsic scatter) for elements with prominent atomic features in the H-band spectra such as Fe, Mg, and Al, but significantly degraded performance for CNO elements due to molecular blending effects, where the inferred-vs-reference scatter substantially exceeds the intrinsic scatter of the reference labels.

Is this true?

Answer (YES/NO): NO